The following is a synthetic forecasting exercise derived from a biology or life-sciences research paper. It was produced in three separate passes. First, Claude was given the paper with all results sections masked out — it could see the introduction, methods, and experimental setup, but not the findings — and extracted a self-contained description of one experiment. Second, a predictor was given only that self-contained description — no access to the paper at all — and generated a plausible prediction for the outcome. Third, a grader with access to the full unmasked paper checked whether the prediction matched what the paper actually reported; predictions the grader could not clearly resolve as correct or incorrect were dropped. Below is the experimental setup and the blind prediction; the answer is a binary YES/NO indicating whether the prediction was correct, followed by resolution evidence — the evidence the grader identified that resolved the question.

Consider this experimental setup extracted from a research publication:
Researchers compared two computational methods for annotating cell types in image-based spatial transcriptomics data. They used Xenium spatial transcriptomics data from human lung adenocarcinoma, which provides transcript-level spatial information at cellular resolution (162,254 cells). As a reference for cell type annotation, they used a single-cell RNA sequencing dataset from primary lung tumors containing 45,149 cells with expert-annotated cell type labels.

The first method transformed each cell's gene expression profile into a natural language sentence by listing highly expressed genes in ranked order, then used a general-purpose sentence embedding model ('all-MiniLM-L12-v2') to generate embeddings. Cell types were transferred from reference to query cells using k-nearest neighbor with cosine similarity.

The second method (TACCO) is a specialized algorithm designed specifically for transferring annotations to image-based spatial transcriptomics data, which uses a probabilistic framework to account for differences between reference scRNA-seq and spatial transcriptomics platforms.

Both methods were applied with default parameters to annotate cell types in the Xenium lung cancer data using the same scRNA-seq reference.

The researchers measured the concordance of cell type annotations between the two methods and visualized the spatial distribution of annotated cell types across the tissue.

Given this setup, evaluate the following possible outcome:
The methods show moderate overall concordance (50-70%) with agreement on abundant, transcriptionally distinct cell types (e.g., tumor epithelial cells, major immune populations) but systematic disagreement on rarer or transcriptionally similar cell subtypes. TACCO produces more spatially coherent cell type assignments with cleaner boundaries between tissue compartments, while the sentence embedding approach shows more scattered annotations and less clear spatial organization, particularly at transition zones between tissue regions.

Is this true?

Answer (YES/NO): NO